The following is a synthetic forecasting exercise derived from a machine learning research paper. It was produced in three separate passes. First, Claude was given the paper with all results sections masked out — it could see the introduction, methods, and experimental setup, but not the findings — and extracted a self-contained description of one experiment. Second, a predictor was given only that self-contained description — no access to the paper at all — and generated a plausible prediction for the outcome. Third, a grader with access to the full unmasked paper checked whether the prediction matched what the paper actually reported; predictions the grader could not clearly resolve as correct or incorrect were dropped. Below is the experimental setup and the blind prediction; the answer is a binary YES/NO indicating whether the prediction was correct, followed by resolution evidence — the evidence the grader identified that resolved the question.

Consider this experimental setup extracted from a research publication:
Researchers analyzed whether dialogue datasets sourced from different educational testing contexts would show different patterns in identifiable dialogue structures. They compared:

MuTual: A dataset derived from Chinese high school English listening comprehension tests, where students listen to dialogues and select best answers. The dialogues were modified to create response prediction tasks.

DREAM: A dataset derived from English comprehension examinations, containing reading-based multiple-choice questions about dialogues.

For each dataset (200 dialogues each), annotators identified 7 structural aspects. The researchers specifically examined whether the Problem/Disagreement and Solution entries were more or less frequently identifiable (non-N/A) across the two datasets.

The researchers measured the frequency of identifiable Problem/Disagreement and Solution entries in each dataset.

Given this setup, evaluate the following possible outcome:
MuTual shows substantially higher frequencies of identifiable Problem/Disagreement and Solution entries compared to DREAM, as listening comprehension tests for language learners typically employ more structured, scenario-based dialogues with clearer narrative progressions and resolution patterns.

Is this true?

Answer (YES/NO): NO